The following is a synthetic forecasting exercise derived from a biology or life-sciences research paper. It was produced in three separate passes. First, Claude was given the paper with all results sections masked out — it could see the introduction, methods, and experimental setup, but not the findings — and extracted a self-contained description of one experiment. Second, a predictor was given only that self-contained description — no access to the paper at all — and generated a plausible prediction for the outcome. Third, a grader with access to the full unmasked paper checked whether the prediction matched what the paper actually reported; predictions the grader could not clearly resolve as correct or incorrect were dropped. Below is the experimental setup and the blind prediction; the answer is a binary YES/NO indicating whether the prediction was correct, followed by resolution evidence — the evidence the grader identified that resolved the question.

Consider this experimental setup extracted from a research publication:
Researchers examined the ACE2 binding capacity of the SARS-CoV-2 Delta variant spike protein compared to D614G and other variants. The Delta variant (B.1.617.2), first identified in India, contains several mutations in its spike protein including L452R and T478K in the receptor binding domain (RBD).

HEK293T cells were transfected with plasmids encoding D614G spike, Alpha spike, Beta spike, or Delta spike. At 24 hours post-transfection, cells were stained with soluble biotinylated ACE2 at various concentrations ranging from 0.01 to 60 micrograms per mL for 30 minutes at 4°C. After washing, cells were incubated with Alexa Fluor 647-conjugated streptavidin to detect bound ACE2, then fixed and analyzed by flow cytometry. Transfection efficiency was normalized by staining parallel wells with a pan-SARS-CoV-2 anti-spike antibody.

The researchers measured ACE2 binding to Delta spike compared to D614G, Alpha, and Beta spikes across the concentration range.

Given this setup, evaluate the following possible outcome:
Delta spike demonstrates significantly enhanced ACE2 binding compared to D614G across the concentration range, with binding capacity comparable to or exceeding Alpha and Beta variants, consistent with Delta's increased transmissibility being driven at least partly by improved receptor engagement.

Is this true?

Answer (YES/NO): NO